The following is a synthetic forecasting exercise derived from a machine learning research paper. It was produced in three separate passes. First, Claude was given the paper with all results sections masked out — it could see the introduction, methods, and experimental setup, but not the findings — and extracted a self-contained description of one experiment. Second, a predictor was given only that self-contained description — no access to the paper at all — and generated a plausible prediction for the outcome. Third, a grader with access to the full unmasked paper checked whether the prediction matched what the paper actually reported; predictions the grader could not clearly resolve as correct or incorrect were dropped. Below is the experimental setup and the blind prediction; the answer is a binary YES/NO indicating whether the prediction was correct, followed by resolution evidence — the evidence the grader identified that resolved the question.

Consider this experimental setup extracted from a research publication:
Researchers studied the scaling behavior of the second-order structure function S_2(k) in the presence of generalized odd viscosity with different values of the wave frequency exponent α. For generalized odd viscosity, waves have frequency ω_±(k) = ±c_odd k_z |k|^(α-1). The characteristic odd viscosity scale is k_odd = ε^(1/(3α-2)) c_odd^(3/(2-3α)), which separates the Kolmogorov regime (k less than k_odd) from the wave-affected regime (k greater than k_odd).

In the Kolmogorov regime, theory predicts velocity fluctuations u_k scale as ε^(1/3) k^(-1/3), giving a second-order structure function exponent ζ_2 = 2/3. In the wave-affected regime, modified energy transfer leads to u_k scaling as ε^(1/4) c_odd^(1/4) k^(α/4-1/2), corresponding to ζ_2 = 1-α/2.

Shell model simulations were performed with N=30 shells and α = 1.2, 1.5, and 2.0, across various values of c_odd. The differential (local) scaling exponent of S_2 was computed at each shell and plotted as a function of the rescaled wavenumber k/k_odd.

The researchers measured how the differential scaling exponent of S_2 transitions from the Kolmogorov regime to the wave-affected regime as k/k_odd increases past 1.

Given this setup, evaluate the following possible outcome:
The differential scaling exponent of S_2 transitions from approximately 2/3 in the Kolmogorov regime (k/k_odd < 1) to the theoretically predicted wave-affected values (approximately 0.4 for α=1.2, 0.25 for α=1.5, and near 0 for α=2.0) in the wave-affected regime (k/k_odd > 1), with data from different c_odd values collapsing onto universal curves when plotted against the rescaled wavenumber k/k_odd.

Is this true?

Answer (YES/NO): YES